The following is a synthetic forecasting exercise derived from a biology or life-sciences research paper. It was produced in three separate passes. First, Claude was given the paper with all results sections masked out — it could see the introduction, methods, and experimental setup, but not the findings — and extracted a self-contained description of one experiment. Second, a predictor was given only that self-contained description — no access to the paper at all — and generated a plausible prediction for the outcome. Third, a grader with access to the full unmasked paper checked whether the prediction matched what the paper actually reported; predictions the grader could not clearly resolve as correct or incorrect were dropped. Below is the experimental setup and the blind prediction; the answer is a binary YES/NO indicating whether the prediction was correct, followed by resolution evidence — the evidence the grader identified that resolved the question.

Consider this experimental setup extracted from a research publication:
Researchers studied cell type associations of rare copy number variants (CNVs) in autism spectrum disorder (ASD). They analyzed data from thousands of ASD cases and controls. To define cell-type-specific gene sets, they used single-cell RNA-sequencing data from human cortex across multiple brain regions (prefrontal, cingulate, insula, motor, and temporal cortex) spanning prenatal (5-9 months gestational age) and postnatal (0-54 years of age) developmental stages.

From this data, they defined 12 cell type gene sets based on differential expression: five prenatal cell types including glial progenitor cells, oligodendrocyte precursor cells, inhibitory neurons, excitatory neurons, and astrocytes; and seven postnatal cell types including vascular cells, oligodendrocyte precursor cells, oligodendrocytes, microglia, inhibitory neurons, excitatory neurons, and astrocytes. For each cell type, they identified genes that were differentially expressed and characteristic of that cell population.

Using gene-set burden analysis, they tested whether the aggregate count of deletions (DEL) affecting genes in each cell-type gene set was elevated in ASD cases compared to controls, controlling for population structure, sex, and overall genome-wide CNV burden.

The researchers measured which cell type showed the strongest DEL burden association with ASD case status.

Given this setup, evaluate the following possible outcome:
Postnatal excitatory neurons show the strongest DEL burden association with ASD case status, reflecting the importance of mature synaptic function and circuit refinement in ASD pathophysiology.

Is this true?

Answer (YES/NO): NO